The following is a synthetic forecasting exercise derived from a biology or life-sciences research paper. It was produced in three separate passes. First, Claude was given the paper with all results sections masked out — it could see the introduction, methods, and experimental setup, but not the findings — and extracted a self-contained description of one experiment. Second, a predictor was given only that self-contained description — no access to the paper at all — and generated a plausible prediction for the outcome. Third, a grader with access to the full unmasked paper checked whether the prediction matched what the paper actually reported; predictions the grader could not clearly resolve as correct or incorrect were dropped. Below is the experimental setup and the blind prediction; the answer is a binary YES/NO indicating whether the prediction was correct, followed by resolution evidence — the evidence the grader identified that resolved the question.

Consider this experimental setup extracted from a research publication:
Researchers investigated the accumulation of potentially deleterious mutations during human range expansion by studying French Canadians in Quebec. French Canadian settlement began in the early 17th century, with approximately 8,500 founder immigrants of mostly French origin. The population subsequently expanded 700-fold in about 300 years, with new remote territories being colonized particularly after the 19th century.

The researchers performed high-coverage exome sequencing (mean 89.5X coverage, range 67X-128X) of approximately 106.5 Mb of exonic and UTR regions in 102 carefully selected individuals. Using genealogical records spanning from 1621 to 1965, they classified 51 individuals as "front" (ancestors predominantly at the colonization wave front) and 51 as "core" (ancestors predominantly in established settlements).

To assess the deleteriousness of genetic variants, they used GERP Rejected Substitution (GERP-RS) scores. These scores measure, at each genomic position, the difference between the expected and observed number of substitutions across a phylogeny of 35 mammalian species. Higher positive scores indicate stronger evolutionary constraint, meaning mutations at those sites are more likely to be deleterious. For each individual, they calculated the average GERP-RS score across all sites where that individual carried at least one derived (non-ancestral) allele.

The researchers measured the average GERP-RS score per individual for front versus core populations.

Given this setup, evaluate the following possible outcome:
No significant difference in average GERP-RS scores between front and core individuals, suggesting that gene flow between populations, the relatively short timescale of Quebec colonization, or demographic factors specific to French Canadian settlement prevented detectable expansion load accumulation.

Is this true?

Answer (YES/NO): NO